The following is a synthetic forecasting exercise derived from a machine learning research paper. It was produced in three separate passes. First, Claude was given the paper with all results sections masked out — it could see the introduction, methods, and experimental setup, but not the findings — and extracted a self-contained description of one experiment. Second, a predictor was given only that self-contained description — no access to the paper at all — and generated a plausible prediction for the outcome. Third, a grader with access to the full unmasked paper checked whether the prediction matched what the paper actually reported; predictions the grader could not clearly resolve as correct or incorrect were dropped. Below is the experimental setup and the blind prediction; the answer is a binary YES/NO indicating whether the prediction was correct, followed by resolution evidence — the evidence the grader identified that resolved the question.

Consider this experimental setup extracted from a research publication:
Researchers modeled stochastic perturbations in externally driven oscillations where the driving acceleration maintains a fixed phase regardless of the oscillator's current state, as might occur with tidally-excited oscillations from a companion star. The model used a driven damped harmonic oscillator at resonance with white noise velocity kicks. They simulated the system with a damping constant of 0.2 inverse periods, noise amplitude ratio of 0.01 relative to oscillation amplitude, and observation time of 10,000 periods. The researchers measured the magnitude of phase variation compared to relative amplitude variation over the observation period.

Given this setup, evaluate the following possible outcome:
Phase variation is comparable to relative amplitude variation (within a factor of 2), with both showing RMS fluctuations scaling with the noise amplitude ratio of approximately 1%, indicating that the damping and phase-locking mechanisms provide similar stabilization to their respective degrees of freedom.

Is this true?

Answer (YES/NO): YES